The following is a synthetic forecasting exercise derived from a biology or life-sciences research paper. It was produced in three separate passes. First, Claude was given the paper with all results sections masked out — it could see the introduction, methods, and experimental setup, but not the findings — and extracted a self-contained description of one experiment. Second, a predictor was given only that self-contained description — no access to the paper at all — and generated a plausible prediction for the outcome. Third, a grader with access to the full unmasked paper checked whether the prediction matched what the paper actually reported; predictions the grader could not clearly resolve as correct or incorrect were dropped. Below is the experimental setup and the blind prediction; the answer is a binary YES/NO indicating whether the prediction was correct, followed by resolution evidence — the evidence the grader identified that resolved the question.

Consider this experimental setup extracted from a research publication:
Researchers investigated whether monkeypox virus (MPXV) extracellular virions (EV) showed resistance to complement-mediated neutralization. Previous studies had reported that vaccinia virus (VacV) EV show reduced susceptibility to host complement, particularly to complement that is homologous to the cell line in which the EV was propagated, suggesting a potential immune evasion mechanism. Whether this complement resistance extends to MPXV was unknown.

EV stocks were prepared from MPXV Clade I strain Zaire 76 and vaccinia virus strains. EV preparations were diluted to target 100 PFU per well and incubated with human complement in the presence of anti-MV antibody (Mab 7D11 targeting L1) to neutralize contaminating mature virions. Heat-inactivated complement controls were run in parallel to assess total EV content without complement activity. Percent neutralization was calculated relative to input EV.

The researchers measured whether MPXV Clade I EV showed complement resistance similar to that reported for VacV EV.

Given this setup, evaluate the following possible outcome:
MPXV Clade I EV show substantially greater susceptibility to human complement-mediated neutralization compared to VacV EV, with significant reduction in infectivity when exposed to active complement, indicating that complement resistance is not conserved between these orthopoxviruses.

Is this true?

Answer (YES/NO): NO